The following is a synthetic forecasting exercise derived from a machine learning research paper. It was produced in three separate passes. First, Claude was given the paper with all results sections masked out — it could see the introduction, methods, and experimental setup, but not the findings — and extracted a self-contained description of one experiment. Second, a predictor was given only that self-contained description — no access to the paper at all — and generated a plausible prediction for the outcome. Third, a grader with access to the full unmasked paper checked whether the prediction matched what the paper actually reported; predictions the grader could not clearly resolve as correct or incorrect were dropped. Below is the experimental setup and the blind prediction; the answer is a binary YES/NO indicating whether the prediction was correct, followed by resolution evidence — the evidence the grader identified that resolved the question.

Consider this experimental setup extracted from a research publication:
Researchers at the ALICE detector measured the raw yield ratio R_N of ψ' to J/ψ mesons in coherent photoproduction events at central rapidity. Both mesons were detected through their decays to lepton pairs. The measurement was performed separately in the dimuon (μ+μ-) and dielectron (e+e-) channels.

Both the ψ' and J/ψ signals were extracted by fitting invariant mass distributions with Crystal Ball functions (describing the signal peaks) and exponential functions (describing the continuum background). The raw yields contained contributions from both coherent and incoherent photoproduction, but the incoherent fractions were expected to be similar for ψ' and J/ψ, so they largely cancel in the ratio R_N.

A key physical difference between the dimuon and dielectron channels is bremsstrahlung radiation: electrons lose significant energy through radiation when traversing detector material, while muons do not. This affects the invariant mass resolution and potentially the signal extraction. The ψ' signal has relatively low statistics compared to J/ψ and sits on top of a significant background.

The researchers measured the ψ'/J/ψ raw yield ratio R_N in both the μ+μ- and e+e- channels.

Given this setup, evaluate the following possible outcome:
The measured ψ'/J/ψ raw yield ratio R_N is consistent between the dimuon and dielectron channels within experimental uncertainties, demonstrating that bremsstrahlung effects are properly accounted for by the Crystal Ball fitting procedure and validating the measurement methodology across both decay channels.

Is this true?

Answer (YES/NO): YES